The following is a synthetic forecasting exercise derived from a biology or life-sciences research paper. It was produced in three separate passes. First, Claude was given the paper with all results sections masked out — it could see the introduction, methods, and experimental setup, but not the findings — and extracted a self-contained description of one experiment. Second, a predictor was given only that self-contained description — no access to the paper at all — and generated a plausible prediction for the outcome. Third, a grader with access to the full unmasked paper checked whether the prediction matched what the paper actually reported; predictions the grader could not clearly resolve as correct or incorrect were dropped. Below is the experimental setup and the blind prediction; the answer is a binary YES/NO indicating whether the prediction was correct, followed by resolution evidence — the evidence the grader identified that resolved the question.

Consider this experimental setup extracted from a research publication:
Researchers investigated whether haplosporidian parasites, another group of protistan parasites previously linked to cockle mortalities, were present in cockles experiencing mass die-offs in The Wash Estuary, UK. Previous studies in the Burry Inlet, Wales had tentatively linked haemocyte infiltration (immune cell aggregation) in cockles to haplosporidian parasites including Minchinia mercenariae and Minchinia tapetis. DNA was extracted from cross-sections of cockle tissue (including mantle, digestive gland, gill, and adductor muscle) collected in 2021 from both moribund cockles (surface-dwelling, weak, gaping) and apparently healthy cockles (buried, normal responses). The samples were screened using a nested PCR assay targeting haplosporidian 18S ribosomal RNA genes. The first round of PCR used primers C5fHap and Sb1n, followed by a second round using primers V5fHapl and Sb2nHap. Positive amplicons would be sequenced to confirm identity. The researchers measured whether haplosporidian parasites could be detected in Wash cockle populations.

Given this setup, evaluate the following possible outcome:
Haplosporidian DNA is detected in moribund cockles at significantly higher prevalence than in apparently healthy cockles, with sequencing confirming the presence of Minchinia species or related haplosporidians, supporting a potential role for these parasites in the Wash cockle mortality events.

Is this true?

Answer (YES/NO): NO